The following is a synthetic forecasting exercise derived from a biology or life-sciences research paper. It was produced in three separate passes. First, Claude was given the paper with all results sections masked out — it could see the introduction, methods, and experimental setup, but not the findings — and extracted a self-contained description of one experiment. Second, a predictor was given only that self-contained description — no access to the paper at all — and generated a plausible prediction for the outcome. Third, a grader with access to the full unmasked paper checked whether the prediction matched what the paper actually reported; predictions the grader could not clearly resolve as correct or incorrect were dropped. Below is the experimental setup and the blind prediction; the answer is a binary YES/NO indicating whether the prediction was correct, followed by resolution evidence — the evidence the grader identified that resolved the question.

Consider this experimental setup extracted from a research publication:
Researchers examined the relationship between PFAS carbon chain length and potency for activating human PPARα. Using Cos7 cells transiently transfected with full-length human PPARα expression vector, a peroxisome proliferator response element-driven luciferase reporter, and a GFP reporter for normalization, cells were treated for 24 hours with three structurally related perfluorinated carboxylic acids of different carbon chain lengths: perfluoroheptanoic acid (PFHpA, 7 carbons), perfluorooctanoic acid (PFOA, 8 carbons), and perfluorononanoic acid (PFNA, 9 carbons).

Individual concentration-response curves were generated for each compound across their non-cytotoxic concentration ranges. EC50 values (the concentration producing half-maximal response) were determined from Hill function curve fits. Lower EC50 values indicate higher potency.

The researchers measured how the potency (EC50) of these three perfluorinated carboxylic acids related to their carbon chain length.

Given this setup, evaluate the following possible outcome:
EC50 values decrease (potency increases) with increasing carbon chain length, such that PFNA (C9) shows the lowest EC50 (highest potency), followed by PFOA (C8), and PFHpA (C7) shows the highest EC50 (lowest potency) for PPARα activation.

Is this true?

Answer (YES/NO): NO